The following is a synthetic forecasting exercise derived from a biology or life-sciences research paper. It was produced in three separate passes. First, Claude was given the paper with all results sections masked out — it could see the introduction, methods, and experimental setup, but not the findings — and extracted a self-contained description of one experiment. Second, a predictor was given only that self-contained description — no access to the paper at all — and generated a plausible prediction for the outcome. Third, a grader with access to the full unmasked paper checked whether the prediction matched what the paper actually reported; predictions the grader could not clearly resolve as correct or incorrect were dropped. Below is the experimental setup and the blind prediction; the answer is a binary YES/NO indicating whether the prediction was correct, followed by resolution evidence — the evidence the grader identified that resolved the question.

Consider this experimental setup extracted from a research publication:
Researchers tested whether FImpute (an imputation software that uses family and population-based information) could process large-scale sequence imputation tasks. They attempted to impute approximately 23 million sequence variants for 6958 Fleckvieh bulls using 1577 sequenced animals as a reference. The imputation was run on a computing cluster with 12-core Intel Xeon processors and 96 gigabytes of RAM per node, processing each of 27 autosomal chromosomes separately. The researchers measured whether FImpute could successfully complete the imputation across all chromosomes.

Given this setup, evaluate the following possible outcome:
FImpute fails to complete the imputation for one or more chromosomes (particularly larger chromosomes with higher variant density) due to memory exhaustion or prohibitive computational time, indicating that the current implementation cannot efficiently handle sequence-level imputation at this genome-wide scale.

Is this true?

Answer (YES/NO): NO